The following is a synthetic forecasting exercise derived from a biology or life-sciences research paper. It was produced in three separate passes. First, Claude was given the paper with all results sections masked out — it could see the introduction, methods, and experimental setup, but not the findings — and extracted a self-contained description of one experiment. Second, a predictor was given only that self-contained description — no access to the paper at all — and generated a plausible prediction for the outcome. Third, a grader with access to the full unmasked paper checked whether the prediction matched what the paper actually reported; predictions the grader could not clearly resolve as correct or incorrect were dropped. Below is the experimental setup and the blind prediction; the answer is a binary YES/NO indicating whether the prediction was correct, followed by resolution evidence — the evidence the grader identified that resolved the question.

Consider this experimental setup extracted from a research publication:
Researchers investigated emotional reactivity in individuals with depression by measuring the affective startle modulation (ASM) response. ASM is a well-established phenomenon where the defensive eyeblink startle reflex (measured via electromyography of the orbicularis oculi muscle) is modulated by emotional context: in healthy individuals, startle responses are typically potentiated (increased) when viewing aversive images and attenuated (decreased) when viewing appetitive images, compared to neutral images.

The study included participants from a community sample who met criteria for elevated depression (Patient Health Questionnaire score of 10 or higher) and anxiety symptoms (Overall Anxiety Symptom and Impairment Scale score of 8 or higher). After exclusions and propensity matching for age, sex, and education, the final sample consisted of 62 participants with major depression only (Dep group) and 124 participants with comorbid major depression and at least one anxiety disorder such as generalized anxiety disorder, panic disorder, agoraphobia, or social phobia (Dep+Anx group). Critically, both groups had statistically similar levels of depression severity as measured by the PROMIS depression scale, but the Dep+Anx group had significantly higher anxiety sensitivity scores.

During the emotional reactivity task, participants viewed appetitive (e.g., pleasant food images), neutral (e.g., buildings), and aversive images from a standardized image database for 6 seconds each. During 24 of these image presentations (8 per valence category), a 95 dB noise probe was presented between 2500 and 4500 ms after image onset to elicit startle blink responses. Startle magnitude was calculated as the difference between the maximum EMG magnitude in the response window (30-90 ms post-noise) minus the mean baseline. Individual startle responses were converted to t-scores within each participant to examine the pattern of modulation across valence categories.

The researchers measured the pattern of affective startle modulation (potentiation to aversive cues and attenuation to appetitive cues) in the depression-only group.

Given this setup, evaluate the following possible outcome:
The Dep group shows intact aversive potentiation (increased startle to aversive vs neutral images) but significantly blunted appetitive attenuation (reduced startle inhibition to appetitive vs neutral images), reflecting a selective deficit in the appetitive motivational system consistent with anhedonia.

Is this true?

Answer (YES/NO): NO